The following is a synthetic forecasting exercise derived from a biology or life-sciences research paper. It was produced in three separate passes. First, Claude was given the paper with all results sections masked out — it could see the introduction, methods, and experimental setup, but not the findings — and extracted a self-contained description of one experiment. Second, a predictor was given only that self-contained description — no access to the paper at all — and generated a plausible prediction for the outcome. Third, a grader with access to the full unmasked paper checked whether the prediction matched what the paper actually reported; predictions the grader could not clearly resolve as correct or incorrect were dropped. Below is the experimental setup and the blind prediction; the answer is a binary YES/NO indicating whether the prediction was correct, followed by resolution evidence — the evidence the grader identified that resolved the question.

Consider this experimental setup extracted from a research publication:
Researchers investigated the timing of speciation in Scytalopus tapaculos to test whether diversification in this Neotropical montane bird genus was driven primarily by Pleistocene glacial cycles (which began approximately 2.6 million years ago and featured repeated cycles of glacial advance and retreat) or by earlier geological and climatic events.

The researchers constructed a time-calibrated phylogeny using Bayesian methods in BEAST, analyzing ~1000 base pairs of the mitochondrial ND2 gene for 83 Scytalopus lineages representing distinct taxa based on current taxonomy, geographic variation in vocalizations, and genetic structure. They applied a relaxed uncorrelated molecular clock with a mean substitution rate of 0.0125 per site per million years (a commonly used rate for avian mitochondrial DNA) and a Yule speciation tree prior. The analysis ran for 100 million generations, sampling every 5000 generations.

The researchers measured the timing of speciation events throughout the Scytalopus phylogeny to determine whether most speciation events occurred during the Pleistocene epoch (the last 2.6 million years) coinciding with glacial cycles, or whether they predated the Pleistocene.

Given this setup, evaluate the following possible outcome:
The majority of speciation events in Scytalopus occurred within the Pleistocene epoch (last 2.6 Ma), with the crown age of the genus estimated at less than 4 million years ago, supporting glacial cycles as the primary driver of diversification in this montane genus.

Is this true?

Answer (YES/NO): NO